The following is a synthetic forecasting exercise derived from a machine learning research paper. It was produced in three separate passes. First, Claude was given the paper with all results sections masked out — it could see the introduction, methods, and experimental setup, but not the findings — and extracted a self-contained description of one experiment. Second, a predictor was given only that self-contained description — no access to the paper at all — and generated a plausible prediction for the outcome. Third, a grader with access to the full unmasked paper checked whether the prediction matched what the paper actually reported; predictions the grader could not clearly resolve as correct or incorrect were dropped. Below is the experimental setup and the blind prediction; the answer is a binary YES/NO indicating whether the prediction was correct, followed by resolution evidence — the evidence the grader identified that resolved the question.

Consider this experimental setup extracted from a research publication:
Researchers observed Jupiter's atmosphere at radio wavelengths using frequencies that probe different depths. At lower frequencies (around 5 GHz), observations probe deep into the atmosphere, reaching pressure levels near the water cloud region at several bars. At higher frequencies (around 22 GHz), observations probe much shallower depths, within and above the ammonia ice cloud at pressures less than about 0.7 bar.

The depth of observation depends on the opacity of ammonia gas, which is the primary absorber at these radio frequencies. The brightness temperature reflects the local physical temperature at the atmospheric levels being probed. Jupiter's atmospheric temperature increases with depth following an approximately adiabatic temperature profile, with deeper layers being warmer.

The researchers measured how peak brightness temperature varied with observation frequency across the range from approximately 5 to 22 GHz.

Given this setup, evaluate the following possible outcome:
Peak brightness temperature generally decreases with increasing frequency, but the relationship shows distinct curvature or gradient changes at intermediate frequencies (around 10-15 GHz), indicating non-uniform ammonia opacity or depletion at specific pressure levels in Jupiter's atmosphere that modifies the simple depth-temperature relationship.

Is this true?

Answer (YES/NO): NO